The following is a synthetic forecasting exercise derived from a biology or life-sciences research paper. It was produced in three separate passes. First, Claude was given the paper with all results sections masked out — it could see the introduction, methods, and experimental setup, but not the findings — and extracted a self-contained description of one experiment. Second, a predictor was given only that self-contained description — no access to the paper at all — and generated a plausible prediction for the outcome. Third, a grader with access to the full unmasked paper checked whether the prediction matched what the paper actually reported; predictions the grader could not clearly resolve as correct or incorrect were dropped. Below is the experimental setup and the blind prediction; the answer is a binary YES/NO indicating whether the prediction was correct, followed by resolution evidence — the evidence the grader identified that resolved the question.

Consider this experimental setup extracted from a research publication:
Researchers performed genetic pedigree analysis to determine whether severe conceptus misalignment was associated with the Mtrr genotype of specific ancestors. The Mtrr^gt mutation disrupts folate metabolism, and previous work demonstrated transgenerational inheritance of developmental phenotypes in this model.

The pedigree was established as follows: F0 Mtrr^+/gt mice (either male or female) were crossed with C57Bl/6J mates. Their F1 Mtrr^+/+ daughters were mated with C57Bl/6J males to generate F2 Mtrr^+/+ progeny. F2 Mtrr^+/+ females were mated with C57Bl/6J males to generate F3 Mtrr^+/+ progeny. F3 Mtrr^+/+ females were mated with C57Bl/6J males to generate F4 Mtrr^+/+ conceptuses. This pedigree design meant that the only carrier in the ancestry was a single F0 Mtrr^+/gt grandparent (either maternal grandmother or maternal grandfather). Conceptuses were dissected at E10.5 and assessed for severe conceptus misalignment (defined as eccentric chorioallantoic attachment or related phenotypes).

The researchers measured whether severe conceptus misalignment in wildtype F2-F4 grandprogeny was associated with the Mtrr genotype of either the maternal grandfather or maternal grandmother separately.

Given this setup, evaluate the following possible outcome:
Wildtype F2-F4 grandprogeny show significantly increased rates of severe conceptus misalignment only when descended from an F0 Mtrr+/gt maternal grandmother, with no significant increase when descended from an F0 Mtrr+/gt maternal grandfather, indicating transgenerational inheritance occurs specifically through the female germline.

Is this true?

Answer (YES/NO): NO